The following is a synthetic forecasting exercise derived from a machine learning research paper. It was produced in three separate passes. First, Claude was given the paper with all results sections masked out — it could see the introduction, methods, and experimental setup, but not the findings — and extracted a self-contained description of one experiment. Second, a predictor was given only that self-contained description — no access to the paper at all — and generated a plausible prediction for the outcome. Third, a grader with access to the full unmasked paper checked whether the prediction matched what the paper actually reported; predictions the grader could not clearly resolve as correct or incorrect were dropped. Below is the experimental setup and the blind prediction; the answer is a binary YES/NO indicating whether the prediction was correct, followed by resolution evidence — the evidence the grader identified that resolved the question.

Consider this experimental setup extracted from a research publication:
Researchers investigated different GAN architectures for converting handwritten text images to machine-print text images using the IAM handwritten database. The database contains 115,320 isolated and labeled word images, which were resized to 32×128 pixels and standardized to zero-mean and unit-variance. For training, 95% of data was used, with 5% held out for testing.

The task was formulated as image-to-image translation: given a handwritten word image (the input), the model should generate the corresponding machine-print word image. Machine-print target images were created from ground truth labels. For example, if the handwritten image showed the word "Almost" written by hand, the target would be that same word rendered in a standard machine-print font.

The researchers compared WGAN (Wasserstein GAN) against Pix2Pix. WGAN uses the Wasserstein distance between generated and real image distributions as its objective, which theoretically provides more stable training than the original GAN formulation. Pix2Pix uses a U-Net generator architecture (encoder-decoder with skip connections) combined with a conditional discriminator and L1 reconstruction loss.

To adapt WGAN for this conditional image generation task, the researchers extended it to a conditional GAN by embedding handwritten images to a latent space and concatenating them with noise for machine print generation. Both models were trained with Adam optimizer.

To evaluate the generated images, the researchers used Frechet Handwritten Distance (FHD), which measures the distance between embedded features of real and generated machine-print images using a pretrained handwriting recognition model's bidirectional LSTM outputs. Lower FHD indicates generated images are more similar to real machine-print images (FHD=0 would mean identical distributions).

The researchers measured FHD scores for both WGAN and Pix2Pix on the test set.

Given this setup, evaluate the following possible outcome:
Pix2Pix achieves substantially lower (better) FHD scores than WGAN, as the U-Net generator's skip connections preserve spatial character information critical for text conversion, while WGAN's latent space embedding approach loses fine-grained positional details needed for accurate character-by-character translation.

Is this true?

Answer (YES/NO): NO